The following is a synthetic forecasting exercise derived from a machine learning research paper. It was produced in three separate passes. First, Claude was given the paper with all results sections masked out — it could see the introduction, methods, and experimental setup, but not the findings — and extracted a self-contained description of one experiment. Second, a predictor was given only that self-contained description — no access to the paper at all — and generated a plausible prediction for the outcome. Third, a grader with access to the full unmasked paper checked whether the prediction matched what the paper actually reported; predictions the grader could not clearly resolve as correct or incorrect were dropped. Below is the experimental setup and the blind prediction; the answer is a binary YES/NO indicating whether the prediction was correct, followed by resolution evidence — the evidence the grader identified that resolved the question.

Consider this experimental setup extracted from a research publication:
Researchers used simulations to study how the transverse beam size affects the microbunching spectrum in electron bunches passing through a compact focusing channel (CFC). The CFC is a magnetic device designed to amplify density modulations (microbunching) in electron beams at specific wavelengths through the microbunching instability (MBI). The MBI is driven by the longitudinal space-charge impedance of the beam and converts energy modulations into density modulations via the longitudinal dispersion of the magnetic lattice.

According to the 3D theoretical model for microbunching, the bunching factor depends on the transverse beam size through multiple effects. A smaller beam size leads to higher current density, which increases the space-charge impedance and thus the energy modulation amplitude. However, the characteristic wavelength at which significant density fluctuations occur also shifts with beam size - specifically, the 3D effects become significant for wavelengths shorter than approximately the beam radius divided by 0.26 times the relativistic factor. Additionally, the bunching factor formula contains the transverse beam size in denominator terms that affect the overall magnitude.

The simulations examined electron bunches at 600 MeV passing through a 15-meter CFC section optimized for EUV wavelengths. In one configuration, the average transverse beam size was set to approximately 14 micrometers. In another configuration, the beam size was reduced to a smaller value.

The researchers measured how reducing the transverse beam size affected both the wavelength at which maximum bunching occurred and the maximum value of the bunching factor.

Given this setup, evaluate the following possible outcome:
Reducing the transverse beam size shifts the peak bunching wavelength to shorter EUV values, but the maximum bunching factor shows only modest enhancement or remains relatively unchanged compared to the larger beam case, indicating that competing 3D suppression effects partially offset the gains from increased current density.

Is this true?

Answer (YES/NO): NO